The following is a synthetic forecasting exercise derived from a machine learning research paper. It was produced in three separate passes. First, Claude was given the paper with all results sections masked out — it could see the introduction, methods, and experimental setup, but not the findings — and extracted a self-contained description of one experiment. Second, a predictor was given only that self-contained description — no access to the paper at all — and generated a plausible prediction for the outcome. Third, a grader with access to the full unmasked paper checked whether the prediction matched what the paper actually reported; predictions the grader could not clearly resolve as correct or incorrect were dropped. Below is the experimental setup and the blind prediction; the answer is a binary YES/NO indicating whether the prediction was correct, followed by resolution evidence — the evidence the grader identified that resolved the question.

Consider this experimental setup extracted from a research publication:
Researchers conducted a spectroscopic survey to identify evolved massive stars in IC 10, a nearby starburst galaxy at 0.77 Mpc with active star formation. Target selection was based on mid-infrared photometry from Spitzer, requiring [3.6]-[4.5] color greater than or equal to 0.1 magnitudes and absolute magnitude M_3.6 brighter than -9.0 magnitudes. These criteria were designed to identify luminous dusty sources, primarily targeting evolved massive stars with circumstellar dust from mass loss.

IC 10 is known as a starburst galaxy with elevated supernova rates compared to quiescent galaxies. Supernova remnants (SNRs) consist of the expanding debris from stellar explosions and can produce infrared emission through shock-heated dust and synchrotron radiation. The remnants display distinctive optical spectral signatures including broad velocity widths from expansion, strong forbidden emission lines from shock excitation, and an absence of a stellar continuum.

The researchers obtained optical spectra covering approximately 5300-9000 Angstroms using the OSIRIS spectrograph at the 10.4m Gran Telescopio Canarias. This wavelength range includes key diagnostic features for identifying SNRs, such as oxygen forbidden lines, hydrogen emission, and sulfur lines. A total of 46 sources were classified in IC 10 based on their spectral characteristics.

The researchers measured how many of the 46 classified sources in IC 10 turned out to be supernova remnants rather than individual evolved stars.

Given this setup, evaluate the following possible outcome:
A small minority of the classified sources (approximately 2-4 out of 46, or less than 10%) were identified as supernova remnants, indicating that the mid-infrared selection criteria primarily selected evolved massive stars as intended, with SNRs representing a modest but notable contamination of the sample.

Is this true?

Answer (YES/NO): YES